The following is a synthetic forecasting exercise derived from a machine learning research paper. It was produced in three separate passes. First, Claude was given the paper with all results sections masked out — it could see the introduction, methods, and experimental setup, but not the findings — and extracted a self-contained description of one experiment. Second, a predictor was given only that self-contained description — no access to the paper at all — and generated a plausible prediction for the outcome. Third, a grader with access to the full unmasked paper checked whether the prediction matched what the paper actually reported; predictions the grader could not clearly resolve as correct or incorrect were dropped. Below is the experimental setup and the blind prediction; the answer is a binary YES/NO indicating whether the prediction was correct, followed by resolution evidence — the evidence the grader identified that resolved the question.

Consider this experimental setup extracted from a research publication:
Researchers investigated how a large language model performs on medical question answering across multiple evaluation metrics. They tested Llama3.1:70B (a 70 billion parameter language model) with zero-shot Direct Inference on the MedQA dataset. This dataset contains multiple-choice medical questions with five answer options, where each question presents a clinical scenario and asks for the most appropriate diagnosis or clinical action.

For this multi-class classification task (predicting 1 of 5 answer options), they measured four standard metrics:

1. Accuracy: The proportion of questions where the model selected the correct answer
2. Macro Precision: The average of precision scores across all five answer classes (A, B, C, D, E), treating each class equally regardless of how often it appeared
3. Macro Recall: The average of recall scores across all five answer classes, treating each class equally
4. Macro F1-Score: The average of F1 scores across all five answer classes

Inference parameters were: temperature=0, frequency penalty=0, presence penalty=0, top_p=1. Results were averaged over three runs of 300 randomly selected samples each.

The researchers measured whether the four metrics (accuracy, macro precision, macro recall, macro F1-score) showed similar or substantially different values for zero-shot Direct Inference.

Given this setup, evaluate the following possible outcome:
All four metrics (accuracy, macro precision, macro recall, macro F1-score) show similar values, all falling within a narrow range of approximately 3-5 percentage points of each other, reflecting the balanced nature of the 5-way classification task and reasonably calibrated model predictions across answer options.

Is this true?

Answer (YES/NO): NO